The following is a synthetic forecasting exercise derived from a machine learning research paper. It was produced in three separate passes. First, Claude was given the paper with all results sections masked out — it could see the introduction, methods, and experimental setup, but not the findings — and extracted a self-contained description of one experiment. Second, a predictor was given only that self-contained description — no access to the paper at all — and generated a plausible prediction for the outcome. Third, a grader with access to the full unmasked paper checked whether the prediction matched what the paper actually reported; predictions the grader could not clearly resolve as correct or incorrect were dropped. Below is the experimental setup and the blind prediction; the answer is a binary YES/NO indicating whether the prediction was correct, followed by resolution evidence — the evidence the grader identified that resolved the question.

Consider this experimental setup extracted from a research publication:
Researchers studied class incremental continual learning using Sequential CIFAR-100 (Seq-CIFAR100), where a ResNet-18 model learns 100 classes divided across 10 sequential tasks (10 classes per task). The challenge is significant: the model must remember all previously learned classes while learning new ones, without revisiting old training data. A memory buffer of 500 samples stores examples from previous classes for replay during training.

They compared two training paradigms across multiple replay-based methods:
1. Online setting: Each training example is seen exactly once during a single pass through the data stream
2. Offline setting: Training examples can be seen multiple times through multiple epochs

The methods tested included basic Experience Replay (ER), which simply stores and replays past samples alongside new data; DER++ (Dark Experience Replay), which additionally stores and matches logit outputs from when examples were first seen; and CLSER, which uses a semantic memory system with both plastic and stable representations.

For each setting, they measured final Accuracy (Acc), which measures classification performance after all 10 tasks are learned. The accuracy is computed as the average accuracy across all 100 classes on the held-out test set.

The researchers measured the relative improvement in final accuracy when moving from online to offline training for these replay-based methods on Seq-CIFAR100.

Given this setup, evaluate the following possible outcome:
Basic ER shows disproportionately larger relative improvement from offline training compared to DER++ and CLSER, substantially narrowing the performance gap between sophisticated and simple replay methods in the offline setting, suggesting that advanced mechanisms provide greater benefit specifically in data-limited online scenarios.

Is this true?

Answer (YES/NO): NO